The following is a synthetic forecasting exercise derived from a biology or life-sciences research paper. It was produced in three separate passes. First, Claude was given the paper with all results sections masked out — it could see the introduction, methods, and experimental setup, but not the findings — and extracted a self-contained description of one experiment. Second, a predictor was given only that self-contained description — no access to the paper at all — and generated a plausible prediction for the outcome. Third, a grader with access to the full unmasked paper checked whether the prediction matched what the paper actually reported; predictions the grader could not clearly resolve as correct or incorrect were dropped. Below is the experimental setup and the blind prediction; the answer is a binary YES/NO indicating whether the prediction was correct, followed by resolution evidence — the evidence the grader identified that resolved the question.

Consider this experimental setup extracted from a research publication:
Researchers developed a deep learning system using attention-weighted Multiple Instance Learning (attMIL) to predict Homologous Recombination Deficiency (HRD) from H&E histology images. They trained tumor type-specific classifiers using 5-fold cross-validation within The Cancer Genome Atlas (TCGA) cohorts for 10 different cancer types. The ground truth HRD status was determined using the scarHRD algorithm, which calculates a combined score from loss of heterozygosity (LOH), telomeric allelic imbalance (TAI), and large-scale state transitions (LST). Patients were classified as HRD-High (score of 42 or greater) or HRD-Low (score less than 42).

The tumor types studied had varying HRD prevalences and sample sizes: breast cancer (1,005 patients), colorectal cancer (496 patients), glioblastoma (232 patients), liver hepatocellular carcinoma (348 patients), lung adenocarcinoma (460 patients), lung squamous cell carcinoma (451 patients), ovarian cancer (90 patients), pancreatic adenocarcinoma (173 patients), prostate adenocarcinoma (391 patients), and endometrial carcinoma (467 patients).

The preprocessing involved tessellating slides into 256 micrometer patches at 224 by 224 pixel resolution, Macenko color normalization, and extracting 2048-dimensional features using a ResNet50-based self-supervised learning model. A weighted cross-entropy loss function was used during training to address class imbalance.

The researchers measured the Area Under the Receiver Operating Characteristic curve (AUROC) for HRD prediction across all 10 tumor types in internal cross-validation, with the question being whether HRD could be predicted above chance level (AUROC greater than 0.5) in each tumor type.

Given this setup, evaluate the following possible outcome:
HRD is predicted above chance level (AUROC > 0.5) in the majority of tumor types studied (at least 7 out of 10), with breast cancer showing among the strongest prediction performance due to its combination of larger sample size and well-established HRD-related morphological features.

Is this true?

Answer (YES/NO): NO